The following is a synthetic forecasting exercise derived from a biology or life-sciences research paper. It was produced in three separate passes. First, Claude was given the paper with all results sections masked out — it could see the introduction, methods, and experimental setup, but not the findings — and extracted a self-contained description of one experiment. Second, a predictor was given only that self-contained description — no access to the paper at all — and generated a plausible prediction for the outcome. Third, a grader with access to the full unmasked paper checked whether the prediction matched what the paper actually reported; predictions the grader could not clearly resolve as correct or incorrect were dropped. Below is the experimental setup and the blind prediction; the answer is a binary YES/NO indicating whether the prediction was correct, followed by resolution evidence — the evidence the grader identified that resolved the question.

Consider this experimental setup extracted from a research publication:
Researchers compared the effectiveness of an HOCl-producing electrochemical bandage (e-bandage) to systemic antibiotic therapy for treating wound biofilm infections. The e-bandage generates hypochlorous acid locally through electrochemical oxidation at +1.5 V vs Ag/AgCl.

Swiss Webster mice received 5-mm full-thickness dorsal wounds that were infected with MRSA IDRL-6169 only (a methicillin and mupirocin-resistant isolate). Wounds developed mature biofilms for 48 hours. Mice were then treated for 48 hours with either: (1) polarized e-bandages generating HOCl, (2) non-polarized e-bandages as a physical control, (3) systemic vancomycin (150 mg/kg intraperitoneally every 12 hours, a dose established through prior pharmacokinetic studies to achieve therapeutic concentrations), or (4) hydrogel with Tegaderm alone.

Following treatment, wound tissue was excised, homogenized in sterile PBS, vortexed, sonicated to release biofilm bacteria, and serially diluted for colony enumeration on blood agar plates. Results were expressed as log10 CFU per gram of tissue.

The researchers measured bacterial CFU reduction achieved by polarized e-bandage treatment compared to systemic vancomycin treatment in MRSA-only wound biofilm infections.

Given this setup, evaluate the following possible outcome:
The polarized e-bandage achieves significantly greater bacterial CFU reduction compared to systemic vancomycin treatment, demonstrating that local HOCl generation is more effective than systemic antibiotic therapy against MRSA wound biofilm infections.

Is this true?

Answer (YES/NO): YES